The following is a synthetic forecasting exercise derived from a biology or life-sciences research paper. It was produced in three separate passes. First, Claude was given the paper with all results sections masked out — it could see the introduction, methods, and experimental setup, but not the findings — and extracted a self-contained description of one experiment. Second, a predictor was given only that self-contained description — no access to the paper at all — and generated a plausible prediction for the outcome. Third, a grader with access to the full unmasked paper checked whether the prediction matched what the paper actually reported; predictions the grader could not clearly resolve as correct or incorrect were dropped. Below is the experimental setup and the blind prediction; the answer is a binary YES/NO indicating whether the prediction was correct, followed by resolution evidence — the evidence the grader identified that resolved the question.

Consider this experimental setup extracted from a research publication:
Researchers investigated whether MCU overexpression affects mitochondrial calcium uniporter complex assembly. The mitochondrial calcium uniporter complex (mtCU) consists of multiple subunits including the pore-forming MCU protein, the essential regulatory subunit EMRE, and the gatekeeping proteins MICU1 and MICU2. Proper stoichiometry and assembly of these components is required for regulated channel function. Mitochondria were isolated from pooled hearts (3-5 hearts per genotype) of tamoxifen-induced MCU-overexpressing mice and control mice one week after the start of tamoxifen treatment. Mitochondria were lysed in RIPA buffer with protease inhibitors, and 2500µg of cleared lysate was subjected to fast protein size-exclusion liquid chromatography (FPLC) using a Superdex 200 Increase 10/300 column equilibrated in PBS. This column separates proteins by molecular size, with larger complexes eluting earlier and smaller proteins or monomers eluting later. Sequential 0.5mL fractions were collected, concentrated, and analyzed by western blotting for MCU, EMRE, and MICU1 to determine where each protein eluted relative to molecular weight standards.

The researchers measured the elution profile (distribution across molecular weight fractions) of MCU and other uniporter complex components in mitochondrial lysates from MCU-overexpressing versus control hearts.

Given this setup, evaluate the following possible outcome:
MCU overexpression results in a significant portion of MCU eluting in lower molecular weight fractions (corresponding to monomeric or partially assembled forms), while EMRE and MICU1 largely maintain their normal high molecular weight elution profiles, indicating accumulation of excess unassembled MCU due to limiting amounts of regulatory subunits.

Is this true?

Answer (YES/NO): NO